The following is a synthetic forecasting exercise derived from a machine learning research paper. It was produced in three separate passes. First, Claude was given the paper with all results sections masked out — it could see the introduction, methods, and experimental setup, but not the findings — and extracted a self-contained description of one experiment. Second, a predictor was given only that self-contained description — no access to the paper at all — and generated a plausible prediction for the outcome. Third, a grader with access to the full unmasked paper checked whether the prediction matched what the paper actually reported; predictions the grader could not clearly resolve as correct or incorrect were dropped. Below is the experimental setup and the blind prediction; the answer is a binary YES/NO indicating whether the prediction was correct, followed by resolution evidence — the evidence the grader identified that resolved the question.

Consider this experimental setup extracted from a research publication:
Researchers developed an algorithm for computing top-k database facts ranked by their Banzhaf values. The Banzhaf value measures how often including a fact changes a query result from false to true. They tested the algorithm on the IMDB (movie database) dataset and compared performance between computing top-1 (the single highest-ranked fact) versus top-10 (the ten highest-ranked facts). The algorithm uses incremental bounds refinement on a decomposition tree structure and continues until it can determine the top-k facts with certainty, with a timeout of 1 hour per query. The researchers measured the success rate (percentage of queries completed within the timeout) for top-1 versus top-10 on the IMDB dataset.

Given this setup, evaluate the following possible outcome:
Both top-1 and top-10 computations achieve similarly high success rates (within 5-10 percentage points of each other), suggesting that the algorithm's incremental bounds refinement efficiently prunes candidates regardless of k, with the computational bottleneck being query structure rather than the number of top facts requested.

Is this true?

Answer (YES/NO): YES